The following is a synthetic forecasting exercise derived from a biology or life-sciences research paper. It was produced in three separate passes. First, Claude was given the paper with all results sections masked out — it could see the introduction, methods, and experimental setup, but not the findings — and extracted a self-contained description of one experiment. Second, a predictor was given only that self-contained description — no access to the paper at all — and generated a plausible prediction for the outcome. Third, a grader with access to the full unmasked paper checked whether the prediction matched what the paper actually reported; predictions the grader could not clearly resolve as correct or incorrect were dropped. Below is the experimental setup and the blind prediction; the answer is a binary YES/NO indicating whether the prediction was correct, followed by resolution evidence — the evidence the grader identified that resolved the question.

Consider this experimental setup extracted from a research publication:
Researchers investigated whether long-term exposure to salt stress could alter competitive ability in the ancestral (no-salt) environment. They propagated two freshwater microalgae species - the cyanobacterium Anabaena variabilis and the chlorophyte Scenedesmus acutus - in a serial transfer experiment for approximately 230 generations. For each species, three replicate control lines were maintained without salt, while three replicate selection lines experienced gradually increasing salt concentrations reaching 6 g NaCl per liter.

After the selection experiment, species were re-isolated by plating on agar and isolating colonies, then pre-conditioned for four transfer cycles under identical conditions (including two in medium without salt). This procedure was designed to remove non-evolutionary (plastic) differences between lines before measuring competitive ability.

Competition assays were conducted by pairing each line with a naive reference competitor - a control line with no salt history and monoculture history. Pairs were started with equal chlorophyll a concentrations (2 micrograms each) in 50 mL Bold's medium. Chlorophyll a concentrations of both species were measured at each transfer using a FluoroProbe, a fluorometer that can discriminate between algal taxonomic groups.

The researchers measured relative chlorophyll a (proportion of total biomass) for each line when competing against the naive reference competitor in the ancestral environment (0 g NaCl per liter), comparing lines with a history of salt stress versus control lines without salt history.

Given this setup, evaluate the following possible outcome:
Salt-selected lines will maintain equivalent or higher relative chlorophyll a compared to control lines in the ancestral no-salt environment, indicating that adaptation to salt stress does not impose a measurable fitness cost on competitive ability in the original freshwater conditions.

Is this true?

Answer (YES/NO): NO